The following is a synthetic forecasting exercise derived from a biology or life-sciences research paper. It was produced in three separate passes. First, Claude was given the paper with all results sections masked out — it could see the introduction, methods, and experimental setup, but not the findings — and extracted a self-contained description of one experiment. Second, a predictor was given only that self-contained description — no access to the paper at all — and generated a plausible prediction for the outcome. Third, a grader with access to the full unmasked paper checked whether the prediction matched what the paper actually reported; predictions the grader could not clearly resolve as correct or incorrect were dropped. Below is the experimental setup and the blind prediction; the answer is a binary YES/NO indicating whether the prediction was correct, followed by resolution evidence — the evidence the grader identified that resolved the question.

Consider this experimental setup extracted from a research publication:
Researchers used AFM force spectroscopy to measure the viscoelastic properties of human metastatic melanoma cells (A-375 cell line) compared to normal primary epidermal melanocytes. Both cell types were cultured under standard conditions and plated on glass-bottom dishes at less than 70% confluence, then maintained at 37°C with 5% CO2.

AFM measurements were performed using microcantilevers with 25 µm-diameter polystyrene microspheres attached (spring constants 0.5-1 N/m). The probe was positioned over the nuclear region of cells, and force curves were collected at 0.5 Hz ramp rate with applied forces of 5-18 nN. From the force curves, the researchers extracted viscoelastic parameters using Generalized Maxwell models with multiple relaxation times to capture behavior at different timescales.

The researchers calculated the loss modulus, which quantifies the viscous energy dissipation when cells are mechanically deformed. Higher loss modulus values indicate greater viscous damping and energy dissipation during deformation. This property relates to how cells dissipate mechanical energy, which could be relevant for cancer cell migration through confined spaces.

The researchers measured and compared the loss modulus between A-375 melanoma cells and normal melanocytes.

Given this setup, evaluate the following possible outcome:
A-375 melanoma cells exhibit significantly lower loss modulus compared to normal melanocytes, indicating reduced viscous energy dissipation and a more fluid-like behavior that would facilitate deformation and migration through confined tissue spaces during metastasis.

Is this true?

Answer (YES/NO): NO